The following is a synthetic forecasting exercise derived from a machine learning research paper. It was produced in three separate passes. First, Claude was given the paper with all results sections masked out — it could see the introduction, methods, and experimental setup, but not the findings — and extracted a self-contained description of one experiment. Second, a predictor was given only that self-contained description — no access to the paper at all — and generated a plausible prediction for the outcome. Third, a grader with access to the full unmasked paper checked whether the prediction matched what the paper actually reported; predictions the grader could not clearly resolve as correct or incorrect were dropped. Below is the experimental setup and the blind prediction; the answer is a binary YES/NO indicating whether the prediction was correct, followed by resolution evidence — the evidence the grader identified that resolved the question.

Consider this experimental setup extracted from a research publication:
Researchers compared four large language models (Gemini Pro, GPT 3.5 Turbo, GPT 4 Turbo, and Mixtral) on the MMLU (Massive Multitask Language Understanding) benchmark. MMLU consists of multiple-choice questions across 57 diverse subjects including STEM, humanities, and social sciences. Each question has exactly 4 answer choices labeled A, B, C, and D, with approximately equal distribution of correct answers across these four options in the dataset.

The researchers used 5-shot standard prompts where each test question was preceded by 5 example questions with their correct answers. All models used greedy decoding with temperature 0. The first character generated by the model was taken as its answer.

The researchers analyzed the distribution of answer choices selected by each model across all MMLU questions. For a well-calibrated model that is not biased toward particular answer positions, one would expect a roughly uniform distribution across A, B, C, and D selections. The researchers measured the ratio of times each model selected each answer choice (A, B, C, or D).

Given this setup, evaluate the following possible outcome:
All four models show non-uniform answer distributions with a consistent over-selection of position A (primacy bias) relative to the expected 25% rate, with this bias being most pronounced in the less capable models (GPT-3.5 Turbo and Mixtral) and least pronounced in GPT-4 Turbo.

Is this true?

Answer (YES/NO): NO